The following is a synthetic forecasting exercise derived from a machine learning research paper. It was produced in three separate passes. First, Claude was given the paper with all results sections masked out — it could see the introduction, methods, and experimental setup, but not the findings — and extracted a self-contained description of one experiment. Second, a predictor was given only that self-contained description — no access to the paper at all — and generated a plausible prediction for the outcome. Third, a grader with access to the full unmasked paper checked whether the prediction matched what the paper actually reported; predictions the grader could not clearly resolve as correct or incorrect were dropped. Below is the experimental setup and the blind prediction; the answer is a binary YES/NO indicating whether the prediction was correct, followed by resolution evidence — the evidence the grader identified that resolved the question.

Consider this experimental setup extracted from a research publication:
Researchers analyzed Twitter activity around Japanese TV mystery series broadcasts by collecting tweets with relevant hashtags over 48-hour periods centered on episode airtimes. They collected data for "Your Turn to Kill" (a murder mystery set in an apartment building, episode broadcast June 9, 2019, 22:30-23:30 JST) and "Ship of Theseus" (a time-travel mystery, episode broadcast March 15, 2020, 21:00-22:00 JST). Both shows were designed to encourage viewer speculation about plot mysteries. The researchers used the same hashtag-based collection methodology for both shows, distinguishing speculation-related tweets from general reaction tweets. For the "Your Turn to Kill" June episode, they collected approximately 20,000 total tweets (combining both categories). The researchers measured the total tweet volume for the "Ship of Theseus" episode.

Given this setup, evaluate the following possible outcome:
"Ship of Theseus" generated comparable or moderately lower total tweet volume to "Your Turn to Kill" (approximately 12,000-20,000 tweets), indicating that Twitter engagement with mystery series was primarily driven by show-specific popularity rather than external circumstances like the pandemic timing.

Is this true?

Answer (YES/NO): NO